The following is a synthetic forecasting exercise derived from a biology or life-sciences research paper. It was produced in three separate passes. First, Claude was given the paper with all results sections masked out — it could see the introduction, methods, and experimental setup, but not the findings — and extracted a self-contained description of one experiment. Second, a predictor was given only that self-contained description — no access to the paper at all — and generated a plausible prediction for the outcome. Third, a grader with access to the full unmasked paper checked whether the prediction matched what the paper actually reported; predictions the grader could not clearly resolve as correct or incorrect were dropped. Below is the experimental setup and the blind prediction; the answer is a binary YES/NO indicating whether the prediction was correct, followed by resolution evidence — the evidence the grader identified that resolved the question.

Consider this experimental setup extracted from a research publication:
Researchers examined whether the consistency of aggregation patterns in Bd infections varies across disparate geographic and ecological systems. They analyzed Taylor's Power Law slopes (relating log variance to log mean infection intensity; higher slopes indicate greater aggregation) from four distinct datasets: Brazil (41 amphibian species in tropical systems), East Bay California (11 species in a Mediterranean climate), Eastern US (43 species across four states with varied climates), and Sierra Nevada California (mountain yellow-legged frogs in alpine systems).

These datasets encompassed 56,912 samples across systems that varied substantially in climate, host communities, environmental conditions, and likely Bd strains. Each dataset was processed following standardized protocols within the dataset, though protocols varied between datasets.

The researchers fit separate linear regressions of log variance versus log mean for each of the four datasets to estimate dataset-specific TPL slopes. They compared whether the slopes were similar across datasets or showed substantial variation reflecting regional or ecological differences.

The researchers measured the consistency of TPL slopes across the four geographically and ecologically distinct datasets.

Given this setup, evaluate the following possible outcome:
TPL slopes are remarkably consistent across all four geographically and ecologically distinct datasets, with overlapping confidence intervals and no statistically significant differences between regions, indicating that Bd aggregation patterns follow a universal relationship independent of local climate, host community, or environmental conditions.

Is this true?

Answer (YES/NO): NO